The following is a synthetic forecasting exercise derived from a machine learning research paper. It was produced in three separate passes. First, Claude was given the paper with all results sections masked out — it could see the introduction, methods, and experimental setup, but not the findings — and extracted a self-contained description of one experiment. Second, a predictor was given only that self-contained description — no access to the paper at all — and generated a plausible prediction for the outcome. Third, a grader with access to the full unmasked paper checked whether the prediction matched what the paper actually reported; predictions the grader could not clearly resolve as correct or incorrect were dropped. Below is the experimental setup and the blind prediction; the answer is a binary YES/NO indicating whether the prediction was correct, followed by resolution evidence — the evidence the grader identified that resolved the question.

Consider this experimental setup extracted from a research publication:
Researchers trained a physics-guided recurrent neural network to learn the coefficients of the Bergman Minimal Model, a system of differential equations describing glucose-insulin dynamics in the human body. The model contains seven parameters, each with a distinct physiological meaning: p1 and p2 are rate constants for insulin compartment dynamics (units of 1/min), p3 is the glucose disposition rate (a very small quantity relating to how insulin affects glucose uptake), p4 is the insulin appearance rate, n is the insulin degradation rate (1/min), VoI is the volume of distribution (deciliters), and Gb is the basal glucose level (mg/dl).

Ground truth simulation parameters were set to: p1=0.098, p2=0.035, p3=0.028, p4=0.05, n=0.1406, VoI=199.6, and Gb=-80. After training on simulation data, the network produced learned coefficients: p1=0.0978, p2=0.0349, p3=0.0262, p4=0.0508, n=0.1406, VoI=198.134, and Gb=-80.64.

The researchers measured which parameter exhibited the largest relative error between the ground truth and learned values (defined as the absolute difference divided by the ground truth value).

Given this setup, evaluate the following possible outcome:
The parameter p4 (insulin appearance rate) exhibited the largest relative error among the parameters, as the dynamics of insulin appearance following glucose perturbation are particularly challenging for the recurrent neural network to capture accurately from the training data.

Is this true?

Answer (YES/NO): NO